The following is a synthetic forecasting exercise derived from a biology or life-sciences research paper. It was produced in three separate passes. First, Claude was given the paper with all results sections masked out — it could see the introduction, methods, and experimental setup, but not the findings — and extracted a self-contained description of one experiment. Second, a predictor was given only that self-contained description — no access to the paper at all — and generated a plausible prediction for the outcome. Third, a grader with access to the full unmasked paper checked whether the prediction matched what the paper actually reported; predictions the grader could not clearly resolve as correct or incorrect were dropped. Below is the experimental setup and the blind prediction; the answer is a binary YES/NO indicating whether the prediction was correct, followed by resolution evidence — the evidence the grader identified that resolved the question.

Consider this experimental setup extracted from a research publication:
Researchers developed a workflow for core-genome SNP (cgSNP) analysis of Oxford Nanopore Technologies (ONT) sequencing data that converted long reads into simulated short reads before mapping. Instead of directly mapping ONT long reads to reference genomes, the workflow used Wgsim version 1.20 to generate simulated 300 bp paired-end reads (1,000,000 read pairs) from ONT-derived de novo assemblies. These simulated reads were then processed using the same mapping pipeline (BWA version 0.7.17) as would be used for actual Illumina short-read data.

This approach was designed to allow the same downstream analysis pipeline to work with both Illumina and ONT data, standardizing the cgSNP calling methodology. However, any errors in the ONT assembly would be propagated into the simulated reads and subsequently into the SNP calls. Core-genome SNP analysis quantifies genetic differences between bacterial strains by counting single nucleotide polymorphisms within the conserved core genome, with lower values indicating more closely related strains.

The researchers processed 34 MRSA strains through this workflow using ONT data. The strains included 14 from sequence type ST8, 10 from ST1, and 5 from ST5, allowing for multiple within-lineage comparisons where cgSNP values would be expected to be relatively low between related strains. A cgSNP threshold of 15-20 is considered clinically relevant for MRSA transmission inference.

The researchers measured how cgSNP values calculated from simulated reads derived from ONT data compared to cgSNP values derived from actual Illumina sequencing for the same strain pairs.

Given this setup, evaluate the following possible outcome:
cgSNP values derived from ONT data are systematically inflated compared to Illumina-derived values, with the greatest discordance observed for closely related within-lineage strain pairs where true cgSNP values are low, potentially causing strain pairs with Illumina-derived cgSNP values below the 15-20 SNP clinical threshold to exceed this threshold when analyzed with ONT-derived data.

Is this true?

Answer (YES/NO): NO